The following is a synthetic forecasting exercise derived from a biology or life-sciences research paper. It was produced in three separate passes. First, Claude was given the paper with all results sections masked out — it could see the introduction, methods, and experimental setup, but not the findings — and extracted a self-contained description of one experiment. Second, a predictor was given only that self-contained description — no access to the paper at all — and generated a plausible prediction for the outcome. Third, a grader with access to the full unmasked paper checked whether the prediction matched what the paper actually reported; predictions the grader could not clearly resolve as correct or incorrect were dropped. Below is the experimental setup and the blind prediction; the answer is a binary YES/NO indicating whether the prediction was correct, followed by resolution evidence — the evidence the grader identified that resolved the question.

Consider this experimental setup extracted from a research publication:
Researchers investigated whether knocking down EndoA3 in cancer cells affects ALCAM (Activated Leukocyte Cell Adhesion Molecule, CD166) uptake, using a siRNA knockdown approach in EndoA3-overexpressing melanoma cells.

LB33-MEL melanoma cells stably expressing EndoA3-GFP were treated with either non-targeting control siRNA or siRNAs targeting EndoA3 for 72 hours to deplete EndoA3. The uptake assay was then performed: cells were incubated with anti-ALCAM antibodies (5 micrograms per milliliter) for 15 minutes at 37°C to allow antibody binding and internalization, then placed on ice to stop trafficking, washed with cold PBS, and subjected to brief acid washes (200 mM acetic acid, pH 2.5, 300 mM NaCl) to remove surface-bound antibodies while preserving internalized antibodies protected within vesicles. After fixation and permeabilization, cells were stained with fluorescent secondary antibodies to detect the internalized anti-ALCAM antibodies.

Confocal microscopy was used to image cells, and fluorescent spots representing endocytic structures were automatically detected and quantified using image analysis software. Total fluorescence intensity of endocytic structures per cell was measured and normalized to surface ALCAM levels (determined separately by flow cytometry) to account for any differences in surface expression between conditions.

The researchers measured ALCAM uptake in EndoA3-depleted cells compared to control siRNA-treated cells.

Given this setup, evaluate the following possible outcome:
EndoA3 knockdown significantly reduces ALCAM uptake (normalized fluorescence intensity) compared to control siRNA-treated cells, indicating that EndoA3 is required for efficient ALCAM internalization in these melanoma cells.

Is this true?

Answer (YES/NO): YES